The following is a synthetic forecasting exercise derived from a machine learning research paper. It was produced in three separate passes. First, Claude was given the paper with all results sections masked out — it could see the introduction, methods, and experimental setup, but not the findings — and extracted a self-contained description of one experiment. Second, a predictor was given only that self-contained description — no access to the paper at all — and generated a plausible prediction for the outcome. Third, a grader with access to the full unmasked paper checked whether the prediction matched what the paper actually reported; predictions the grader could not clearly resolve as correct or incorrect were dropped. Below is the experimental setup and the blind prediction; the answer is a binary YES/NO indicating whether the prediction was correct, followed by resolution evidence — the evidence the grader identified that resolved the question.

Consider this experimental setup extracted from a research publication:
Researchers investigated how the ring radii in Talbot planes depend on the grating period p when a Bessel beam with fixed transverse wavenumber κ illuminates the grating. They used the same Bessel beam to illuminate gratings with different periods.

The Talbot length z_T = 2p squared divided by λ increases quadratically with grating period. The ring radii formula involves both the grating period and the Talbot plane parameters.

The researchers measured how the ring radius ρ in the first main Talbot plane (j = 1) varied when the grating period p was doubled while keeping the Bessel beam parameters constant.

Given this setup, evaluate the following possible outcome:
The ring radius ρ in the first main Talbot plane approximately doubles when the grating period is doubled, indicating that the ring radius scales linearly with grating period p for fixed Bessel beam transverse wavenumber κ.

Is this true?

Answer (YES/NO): NO